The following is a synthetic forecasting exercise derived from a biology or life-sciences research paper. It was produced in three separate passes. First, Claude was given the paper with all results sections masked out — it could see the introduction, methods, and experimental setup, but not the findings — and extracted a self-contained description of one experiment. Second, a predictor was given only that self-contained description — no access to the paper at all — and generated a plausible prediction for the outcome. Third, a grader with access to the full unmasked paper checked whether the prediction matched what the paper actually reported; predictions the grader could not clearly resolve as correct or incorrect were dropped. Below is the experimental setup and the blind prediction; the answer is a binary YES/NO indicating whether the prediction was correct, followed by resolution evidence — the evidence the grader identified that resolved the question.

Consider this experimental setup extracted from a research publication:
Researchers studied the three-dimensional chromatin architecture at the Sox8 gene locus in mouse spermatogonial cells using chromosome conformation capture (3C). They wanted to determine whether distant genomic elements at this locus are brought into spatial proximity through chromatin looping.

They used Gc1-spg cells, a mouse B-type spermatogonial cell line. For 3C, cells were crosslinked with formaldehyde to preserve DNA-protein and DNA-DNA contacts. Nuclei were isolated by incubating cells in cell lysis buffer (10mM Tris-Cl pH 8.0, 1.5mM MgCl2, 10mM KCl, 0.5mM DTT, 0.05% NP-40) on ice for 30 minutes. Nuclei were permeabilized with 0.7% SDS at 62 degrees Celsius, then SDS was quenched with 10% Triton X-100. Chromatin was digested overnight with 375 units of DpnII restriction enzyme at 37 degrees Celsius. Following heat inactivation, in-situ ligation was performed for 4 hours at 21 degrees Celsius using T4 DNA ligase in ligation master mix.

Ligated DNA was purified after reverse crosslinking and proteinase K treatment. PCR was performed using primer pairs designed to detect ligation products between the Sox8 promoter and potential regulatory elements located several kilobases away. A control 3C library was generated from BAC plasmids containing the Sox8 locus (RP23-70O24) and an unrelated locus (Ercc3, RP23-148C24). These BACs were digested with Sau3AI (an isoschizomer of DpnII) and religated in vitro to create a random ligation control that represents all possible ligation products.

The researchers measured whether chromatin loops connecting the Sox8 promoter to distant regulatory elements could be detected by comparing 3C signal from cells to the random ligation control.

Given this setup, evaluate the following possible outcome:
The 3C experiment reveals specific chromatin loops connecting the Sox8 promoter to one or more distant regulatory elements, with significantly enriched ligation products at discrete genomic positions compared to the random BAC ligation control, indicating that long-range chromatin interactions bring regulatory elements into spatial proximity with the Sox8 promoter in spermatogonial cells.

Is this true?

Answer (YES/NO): YES